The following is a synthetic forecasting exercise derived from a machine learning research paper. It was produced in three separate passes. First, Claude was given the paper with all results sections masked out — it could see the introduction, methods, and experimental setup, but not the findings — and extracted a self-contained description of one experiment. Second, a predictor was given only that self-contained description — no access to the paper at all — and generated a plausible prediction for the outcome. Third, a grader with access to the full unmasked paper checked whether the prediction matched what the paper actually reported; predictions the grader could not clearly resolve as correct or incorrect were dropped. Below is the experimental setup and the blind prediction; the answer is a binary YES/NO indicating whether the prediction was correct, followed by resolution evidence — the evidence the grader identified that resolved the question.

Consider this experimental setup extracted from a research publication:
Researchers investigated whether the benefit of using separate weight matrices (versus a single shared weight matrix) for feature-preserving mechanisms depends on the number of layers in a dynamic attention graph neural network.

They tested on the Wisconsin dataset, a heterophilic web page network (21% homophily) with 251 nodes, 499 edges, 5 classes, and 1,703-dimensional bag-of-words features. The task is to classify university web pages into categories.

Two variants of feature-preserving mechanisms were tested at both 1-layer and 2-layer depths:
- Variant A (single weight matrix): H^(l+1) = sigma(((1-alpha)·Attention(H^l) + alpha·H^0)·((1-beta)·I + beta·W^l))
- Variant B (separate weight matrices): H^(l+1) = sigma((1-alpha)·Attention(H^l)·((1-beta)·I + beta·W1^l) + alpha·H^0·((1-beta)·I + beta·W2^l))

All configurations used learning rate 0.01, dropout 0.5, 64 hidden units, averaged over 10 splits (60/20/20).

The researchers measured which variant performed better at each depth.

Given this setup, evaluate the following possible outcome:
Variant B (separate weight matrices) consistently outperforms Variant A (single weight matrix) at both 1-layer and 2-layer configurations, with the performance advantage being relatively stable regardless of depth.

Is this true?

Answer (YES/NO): NO